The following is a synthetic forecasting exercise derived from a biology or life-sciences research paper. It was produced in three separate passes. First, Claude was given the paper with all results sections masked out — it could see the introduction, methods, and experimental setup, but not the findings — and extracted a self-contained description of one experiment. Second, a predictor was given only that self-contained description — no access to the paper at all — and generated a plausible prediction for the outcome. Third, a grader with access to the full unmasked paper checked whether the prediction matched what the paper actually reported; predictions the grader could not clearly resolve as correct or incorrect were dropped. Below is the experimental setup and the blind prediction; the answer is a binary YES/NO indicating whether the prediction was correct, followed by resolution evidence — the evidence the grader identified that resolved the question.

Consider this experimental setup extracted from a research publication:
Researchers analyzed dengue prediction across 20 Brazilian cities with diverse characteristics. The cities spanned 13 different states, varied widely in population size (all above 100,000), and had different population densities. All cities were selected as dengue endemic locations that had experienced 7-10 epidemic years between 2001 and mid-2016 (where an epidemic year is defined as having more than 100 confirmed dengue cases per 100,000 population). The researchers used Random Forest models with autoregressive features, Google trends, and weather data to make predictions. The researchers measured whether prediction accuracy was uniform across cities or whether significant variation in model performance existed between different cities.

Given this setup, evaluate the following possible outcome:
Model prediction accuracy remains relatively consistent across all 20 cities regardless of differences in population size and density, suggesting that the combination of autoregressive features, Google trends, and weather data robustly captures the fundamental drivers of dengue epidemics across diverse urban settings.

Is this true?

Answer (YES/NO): NO